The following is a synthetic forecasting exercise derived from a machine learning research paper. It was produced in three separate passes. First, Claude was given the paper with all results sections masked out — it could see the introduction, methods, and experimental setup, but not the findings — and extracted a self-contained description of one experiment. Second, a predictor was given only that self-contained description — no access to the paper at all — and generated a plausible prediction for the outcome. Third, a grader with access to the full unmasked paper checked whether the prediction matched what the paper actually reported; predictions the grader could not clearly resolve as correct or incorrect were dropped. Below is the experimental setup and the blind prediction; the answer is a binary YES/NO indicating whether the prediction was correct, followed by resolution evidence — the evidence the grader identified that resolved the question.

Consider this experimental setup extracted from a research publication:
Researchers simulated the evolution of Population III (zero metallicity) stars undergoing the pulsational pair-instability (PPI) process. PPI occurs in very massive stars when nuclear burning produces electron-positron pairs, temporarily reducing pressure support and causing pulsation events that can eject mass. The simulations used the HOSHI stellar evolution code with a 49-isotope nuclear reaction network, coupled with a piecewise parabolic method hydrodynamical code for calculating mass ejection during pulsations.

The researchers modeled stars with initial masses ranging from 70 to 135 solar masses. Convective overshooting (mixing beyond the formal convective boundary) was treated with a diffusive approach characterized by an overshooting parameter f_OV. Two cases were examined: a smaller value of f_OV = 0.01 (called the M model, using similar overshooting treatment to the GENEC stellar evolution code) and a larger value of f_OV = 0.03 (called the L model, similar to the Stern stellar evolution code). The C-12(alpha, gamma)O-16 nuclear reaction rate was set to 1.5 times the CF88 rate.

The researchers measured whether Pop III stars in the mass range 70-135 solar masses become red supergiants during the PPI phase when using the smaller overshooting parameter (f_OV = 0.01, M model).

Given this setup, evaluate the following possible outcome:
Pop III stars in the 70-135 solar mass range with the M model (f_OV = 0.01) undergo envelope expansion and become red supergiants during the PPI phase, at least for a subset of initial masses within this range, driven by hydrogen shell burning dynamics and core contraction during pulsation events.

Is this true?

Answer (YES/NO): NO